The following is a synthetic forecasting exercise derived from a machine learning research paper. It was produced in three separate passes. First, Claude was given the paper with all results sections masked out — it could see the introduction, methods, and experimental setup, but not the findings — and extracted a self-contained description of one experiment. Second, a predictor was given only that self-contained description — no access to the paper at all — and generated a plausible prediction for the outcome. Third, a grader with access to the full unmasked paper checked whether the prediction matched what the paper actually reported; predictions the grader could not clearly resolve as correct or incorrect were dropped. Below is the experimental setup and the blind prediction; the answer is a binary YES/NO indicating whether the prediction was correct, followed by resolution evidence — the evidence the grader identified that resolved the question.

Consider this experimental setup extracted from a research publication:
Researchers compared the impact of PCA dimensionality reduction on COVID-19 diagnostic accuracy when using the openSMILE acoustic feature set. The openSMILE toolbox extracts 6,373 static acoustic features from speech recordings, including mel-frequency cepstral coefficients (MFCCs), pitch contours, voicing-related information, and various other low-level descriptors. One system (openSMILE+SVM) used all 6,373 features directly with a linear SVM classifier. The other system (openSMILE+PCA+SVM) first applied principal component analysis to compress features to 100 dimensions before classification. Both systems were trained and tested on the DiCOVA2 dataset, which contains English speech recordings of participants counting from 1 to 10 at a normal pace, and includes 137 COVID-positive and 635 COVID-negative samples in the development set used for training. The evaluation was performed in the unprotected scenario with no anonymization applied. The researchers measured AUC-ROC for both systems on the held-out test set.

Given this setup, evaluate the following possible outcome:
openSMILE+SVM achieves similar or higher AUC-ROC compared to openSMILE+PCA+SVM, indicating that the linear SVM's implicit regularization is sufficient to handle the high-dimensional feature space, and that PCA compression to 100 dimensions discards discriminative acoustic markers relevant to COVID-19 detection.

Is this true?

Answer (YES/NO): YES